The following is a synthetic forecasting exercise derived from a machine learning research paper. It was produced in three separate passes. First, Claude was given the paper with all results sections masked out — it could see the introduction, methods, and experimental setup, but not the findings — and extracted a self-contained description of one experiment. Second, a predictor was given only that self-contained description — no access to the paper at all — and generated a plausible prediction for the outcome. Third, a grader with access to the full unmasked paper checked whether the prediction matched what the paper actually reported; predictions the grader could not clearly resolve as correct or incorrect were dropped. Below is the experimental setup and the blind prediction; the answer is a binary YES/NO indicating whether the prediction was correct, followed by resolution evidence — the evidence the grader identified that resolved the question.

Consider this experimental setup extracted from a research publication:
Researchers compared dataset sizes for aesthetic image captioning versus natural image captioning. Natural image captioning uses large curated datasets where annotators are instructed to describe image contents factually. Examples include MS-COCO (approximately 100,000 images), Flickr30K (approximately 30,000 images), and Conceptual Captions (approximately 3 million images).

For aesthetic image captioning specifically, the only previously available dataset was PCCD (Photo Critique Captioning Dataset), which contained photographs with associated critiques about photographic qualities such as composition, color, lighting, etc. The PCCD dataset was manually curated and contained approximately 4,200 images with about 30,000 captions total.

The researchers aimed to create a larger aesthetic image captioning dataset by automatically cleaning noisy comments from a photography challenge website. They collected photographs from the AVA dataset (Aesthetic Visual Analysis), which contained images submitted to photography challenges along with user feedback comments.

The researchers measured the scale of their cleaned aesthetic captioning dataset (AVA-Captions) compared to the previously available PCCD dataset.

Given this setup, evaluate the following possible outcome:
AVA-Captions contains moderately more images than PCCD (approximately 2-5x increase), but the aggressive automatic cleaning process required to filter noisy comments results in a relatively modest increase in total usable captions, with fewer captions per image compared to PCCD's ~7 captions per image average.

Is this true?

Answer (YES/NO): NO